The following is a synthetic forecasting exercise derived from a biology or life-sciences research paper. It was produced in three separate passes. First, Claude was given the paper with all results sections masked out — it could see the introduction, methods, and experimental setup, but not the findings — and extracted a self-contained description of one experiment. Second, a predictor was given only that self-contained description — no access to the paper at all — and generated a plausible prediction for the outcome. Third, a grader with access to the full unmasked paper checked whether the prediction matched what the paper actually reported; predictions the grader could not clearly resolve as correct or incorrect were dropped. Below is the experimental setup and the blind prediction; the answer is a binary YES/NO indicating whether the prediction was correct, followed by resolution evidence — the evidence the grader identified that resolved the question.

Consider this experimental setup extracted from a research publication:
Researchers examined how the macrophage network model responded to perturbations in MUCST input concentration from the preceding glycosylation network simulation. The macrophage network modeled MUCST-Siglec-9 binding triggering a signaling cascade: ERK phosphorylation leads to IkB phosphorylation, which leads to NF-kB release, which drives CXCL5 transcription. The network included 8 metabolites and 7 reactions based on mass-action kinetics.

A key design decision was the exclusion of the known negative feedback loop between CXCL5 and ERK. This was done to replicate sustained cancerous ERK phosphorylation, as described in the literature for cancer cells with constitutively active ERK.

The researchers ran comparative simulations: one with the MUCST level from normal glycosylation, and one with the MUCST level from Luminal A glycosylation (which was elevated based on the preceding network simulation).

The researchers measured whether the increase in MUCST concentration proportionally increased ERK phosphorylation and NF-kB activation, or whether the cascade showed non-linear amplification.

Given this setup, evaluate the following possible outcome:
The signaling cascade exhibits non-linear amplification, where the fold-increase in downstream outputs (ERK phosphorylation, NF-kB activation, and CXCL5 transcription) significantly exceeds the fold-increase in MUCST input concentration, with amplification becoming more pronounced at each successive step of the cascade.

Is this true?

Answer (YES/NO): NO